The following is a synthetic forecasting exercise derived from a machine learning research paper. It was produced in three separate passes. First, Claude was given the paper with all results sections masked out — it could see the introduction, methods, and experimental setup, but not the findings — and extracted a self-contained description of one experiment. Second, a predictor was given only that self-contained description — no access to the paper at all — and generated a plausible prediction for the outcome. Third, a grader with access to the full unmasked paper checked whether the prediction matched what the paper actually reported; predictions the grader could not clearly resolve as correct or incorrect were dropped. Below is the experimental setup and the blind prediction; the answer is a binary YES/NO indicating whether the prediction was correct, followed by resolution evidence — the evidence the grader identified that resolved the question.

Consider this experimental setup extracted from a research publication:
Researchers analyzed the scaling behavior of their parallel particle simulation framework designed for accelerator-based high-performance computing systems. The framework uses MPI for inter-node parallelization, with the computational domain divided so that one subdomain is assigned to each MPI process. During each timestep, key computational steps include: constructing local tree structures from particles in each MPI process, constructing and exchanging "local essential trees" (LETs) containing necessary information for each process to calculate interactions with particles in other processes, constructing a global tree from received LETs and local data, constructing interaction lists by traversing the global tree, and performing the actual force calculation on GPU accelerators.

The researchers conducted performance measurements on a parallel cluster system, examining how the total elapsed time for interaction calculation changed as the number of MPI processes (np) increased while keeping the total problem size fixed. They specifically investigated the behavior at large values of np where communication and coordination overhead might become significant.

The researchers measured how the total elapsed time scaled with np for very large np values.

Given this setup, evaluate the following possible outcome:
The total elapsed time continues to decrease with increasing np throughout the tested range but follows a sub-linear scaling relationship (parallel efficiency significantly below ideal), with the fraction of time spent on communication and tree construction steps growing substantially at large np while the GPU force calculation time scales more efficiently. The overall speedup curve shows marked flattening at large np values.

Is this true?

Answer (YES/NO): NO